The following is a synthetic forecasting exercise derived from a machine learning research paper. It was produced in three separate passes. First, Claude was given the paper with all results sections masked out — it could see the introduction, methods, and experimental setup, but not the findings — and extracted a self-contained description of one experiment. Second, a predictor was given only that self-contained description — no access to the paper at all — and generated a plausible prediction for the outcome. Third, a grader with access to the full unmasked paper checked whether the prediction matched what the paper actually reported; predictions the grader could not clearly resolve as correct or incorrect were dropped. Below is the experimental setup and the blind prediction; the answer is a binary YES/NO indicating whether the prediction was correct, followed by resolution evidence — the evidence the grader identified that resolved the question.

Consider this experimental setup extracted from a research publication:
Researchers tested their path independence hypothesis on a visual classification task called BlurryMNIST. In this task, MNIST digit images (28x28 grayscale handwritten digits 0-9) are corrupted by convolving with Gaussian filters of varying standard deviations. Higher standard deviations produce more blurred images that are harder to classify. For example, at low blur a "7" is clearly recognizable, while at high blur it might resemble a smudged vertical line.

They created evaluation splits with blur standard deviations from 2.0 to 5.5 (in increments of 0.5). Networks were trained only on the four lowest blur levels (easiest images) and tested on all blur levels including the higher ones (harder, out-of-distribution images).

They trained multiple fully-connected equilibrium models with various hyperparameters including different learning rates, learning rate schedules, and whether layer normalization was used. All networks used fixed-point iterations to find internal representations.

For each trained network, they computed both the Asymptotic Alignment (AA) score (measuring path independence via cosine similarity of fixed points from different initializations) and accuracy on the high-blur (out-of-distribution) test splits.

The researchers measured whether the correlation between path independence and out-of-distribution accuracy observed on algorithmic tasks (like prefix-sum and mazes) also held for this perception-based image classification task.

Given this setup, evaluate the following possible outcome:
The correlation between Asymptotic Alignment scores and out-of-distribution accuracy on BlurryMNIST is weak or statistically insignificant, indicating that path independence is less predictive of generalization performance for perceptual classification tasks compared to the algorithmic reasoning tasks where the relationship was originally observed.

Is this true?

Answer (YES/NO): NO